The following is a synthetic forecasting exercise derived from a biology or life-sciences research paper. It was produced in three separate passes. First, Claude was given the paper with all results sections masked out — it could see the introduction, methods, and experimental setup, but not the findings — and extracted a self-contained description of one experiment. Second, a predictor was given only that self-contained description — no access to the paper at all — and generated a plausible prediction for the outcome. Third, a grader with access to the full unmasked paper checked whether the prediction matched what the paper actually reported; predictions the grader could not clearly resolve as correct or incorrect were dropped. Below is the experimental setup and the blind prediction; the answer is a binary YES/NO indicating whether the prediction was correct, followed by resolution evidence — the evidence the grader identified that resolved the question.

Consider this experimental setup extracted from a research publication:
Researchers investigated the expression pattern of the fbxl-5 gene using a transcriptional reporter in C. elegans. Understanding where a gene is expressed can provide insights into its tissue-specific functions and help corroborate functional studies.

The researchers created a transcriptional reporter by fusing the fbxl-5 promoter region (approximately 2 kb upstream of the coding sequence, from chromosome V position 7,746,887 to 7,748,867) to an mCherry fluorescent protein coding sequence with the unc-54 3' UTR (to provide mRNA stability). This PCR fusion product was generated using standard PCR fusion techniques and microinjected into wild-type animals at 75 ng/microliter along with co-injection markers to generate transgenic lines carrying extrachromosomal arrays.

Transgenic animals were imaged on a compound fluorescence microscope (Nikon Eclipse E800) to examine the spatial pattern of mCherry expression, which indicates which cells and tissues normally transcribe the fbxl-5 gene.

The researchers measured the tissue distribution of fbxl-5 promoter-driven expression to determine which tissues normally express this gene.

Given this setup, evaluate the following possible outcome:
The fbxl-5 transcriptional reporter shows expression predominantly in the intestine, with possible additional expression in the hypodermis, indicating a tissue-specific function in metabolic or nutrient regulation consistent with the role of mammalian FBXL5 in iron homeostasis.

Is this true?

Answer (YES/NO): NO